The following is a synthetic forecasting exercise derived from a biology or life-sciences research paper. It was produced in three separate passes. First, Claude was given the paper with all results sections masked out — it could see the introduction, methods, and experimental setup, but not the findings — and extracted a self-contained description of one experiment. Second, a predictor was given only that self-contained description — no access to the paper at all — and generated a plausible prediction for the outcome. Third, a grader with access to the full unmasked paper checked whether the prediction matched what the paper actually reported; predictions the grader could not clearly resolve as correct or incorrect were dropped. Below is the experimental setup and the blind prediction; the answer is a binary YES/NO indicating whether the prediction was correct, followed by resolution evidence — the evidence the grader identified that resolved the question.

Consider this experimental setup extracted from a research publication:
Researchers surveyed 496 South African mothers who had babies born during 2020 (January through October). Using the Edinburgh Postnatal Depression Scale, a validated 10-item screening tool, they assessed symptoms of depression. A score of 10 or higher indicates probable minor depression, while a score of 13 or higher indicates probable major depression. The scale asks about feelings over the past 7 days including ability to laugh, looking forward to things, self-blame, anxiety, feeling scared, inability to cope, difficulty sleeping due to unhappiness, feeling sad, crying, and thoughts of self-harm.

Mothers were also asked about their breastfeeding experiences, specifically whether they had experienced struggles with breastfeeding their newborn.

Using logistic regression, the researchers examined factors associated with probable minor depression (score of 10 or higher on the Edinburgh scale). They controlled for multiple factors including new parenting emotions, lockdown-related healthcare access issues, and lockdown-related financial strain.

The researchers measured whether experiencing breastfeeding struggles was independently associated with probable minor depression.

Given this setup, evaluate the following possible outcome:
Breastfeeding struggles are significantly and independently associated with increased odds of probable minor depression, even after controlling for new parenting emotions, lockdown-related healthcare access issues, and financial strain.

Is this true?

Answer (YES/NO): YES